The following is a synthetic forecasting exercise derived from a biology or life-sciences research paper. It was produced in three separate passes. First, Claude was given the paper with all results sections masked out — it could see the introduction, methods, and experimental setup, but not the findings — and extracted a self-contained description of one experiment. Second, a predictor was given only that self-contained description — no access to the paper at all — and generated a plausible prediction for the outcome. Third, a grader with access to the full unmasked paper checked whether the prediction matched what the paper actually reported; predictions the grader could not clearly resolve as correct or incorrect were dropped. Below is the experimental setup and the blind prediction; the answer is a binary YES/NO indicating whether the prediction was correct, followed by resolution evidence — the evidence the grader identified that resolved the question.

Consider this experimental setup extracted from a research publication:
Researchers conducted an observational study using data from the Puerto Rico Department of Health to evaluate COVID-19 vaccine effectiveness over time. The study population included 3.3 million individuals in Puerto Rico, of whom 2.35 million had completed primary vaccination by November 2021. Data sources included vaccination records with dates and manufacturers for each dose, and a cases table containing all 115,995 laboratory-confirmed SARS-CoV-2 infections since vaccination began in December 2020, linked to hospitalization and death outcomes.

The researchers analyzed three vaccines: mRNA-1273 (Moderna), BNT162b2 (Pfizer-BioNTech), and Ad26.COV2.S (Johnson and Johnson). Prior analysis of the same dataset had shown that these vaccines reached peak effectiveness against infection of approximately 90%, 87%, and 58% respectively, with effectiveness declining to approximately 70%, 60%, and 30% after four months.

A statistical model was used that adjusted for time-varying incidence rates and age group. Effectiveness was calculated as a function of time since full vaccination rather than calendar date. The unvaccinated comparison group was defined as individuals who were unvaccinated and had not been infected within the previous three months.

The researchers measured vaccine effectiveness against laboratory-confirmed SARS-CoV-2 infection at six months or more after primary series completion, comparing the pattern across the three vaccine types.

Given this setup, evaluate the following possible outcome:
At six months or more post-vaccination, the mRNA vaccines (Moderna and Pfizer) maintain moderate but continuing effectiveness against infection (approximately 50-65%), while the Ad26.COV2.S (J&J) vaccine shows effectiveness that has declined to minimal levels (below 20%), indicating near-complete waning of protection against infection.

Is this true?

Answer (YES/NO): NO